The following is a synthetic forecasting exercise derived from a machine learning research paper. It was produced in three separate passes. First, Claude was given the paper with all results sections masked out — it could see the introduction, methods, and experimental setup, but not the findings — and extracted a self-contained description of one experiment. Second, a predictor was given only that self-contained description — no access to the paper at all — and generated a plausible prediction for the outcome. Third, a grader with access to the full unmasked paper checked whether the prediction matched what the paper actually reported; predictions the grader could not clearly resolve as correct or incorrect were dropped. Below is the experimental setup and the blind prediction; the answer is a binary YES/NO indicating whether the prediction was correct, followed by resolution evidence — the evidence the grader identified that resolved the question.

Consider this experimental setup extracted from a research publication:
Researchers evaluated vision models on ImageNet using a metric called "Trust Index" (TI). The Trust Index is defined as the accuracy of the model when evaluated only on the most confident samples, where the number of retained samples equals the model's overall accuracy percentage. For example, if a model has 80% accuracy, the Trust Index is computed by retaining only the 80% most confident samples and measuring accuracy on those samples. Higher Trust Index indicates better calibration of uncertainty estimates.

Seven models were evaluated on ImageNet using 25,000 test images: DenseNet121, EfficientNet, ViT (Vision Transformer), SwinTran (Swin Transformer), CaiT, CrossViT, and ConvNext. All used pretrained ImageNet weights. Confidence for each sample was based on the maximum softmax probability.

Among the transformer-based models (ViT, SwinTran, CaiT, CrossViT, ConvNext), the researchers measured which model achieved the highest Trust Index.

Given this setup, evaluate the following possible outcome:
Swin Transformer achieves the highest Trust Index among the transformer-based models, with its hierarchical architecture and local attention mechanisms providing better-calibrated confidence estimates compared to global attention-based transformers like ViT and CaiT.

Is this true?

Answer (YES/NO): NO